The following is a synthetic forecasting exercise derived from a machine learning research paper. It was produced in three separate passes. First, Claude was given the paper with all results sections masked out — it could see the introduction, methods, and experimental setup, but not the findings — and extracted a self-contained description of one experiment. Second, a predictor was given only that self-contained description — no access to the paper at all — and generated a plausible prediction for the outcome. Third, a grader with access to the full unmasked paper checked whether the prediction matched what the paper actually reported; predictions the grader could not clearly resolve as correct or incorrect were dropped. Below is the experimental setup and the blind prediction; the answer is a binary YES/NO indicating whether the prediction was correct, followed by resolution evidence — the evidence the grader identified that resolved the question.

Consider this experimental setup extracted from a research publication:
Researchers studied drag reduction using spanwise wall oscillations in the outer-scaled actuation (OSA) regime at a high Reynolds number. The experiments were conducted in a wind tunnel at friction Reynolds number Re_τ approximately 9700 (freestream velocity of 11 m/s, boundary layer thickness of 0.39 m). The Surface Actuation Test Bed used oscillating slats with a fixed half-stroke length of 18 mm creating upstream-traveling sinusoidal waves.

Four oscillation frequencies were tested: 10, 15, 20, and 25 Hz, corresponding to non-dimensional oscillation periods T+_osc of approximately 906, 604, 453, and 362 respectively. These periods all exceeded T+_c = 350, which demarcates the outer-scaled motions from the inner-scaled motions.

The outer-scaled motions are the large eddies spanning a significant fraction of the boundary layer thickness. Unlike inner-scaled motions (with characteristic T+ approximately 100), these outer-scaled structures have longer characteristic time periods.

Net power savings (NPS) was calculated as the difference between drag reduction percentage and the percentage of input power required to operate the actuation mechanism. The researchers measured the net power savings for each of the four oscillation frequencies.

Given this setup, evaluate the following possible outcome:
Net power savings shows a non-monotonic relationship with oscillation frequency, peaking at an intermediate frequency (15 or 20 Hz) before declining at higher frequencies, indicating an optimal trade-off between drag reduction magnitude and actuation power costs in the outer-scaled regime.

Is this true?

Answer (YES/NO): YES